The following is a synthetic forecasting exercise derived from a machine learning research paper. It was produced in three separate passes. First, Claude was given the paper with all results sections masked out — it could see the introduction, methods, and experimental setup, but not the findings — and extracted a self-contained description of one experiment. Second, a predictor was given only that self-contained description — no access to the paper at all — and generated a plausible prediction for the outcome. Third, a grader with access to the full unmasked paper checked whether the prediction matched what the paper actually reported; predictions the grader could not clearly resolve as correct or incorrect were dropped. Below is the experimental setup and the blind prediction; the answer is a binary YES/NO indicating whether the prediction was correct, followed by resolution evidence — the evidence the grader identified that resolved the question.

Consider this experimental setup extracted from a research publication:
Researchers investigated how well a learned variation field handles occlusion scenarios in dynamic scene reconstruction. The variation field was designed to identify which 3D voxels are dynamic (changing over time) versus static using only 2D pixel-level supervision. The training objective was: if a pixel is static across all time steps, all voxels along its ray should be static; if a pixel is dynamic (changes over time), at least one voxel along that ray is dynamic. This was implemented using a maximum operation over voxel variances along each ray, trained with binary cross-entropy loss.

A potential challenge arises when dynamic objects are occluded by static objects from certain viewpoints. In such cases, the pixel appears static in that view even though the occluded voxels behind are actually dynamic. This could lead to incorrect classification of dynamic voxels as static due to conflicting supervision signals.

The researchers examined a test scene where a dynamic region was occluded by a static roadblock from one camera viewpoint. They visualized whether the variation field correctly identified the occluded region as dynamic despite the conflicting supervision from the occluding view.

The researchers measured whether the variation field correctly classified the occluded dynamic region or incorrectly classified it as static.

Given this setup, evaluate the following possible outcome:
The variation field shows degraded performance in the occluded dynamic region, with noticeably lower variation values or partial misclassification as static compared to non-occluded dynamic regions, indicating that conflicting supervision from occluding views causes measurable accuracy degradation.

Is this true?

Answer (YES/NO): NO